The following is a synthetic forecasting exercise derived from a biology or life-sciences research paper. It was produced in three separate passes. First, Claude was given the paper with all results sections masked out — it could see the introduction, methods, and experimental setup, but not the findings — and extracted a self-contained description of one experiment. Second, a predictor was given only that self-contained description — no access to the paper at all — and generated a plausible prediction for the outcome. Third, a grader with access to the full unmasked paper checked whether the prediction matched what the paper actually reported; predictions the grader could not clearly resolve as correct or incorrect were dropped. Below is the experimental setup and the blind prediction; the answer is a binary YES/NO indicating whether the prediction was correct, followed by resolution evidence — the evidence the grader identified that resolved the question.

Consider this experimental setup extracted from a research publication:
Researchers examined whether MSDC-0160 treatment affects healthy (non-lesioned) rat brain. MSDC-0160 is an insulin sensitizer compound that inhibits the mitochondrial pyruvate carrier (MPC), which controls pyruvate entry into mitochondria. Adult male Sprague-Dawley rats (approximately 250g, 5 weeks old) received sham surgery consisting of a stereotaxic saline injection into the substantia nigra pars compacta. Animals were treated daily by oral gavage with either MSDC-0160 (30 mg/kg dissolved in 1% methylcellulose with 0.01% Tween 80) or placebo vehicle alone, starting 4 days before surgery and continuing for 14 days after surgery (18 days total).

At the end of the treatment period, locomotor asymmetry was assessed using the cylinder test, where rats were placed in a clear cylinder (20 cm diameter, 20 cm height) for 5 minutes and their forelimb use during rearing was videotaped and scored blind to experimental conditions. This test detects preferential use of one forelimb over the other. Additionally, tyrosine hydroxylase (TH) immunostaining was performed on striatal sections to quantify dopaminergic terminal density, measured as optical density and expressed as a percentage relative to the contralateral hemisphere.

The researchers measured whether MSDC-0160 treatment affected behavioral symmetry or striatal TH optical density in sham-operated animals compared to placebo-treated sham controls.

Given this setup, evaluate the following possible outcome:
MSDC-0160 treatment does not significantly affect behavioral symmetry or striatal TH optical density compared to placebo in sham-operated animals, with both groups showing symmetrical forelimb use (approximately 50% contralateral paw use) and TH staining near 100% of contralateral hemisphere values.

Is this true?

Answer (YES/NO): NO